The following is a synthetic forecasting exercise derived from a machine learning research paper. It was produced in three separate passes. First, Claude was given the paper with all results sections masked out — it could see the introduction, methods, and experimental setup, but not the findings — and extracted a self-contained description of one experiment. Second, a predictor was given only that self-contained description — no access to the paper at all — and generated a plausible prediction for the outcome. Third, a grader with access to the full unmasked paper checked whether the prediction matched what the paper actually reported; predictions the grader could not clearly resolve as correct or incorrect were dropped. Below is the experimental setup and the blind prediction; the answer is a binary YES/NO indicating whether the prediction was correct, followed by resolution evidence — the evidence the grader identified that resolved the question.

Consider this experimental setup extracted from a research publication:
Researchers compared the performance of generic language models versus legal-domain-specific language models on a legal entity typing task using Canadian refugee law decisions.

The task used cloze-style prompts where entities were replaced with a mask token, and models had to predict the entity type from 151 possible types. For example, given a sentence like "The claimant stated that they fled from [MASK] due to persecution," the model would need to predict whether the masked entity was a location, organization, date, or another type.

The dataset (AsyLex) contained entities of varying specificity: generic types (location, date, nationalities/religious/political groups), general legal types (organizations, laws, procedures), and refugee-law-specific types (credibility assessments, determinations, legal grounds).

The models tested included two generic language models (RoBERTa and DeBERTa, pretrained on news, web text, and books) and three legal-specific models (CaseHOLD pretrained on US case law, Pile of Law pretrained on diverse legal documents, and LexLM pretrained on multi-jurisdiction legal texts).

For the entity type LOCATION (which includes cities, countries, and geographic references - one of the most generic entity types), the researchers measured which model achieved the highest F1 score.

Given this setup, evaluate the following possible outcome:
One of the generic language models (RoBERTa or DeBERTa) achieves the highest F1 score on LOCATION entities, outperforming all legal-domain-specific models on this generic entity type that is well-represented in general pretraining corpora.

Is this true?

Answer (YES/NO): NO